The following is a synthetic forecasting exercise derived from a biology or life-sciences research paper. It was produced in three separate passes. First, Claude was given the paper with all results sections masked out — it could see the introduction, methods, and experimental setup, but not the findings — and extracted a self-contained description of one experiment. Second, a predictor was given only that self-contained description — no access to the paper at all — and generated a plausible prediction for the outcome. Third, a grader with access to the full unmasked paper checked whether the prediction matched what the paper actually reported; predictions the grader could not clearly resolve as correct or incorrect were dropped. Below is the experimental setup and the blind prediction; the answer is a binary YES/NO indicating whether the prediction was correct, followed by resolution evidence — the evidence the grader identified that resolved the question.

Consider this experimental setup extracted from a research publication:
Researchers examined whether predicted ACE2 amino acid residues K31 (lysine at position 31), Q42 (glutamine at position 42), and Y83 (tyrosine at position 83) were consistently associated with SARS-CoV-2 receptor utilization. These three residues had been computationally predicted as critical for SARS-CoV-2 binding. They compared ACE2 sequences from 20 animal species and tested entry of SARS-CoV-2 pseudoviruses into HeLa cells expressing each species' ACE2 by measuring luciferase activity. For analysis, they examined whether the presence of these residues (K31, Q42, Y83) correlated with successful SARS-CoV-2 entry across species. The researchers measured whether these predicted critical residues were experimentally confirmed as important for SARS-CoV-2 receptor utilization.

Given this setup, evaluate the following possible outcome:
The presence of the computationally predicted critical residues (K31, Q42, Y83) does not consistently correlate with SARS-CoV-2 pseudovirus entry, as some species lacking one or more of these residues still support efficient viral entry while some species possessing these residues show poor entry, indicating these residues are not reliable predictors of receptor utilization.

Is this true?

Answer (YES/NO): NO